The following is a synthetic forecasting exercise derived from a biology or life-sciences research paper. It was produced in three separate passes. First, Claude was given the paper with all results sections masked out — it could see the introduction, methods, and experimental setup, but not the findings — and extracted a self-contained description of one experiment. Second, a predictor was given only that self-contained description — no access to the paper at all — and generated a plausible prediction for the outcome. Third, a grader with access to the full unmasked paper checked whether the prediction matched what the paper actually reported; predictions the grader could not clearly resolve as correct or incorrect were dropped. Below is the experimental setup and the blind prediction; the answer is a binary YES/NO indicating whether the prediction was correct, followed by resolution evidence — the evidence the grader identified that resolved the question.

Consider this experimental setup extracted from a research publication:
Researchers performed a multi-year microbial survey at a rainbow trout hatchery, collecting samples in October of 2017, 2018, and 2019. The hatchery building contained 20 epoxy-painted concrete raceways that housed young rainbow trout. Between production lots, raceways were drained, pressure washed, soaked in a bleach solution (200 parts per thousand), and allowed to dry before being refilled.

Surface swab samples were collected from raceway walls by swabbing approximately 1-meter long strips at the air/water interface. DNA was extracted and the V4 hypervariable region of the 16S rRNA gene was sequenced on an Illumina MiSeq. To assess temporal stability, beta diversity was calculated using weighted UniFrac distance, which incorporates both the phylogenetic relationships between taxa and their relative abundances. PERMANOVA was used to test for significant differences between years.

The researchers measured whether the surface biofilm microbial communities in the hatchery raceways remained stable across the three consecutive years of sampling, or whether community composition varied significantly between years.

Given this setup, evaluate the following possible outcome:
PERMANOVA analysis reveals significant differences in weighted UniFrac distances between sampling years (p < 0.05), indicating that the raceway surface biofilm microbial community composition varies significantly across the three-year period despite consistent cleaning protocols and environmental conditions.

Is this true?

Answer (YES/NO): NO